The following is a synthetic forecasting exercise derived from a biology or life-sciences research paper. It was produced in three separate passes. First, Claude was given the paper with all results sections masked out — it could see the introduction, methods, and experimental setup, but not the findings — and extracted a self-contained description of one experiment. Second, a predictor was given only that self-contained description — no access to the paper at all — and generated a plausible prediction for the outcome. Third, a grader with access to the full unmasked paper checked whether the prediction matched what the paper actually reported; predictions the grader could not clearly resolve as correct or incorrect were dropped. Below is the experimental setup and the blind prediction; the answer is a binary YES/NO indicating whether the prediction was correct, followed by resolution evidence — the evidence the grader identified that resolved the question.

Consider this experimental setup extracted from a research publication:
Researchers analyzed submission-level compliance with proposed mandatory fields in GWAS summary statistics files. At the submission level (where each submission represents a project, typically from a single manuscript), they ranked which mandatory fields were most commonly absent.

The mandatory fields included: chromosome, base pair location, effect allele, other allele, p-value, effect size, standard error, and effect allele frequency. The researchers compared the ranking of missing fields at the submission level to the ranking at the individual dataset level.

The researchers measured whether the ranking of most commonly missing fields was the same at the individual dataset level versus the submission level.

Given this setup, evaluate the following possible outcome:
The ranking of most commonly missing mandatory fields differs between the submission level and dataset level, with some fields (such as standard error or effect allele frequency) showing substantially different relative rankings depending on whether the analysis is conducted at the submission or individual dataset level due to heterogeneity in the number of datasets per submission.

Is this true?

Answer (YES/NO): NO